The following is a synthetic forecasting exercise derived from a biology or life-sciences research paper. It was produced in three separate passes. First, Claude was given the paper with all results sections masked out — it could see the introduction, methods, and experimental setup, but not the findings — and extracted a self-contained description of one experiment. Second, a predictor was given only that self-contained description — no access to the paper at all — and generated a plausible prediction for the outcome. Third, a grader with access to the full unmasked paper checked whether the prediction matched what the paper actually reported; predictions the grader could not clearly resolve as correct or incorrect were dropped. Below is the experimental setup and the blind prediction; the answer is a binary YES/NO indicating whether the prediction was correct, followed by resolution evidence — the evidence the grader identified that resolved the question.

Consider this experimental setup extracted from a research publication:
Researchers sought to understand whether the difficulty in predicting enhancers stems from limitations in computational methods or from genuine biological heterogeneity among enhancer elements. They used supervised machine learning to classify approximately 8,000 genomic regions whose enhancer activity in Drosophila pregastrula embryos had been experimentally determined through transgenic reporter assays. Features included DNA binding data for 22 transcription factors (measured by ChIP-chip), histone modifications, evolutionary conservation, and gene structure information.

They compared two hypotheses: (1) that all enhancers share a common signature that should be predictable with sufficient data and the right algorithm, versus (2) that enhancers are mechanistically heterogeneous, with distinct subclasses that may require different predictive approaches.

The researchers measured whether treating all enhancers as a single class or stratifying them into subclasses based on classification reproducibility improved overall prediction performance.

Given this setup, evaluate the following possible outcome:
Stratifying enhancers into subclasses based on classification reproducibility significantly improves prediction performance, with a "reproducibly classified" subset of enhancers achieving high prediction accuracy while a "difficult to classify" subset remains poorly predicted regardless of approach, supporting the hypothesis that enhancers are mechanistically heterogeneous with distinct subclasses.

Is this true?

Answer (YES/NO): YES